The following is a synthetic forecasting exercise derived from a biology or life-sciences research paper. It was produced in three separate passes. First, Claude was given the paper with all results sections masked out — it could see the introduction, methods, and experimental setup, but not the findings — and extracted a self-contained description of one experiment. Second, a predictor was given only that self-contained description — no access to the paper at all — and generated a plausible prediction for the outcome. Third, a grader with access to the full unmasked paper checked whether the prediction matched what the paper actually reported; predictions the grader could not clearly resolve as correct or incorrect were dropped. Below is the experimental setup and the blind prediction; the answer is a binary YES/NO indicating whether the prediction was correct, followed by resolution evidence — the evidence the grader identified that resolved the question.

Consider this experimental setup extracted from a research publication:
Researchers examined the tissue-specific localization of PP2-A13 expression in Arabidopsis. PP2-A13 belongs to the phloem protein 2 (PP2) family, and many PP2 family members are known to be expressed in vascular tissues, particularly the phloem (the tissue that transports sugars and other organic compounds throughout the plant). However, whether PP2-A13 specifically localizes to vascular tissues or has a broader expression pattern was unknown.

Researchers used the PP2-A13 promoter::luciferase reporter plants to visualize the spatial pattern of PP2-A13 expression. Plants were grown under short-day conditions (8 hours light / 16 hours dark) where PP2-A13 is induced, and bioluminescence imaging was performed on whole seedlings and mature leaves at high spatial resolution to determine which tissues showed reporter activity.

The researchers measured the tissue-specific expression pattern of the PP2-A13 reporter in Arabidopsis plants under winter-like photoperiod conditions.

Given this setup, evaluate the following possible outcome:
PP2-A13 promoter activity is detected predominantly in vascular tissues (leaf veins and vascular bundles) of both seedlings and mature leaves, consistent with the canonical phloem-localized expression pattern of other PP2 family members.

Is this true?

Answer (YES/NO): NO